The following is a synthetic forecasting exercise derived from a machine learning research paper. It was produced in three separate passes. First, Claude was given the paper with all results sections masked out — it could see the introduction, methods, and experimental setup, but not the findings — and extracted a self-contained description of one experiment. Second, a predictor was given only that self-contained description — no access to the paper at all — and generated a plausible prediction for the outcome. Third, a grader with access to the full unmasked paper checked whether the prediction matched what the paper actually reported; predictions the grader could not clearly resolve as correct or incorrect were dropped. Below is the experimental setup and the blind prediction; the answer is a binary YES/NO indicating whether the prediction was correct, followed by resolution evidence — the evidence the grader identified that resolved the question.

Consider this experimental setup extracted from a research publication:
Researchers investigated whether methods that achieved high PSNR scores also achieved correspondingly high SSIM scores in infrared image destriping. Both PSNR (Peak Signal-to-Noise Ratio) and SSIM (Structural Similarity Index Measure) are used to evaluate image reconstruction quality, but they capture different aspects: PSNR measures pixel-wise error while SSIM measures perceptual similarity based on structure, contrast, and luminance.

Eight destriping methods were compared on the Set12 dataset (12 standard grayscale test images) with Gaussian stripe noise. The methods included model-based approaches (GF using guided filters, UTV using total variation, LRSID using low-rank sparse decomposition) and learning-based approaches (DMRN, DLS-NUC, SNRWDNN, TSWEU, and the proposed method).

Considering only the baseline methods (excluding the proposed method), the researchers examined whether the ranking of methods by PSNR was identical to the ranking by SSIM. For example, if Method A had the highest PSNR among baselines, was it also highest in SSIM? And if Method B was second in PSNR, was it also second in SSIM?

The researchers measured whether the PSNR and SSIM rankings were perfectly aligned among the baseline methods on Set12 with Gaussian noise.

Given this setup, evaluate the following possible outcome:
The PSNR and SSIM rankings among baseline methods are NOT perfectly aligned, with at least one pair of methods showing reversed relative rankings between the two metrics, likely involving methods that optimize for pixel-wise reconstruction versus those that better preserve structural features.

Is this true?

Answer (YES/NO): YES